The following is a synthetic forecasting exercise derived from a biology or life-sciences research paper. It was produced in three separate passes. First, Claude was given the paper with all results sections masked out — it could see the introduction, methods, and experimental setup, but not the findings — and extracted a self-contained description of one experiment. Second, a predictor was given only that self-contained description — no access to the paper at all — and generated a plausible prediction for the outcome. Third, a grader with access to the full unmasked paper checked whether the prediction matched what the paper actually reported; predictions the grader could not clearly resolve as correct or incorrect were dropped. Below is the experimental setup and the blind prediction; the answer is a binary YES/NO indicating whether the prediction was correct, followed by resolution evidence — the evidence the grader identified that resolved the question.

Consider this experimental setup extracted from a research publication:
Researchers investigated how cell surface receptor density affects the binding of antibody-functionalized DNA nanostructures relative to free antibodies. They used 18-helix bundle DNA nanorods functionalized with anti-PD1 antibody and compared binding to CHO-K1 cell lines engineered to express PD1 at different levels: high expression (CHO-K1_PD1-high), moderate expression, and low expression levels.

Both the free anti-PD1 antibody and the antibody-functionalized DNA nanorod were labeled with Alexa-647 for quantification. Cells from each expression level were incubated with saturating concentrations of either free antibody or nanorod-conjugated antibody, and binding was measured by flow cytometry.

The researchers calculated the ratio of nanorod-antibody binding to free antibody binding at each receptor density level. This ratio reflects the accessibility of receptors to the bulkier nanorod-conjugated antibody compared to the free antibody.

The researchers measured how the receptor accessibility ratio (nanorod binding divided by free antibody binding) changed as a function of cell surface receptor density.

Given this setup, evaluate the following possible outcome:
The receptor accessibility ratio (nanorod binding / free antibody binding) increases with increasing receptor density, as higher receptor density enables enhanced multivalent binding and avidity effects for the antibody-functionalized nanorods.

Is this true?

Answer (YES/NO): NO